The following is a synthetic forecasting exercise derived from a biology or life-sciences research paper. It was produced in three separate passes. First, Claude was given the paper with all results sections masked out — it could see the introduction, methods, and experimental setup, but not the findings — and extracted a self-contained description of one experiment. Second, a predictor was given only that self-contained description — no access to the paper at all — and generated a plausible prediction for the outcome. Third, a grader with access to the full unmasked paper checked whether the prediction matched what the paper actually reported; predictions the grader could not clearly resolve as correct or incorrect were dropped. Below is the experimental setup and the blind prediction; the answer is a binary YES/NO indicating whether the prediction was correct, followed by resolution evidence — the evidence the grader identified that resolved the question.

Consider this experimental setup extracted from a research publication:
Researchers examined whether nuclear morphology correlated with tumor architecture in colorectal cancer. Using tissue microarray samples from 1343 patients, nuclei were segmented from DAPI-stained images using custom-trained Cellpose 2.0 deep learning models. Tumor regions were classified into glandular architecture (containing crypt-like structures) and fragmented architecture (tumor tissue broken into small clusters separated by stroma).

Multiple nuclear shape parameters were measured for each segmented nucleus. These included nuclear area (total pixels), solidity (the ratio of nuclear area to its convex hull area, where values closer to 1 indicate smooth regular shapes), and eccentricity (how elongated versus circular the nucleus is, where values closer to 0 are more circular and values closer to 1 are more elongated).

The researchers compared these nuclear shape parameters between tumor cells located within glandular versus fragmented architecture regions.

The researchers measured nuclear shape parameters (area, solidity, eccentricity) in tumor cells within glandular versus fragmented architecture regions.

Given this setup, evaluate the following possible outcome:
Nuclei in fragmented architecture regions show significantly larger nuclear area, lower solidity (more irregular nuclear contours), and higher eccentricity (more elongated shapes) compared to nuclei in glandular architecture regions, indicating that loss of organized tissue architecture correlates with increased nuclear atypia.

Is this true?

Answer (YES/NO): NO